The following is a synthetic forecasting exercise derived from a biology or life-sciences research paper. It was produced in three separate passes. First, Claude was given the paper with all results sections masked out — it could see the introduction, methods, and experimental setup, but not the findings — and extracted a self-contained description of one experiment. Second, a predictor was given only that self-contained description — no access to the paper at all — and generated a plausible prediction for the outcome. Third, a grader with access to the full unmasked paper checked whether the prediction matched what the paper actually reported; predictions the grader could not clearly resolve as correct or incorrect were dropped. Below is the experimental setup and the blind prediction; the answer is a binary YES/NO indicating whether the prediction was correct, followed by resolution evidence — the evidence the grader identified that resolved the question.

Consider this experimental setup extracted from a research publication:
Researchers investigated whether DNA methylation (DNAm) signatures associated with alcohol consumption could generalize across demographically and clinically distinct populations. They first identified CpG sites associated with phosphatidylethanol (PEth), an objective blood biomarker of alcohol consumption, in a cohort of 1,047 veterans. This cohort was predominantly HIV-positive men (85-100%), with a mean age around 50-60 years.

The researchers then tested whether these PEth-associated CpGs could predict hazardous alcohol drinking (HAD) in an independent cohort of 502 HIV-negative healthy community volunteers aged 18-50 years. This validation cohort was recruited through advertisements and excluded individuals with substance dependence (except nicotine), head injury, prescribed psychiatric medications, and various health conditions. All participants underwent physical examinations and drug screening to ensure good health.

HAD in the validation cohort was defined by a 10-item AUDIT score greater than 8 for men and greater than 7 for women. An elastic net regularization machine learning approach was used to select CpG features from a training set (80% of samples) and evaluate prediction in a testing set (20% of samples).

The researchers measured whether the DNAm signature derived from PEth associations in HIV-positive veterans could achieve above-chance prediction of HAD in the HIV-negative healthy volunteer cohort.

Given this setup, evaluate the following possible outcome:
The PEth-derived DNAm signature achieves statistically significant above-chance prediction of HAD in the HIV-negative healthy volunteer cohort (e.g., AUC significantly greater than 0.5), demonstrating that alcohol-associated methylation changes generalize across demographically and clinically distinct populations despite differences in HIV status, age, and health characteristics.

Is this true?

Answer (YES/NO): YES